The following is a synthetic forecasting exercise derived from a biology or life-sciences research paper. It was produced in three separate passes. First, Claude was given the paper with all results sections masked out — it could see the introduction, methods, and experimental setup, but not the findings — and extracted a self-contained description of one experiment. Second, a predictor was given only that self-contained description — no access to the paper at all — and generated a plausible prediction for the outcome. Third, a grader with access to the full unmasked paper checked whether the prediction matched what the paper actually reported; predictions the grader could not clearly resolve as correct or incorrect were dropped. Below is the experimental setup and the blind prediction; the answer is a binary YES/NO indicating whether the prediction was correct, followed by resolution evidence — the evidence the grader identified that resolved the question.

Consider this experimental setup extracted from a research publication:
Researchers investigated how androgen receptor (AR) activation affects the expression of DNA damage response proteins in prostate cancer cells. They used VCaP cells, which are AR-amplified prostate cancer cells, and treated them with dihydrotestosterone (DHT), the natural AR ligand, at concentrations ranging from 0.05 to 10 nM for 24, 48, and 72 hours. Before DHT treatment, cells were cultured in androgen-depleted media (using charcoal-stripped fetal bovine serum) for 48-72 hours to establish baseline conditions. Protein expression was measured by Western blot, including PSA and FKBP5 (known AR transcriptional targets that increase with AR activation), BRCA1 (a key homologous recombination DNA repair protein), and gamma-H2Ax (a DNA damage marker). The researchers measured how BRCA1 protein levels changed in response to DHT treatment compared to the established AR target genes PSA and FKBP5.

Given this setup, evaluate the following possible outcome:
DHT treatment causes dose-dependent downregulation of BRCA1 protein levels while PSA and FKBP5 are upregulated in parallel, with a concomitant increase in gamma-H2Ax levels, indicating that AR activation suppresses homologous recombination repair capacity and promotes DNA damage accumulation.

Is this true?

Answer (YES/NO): NO